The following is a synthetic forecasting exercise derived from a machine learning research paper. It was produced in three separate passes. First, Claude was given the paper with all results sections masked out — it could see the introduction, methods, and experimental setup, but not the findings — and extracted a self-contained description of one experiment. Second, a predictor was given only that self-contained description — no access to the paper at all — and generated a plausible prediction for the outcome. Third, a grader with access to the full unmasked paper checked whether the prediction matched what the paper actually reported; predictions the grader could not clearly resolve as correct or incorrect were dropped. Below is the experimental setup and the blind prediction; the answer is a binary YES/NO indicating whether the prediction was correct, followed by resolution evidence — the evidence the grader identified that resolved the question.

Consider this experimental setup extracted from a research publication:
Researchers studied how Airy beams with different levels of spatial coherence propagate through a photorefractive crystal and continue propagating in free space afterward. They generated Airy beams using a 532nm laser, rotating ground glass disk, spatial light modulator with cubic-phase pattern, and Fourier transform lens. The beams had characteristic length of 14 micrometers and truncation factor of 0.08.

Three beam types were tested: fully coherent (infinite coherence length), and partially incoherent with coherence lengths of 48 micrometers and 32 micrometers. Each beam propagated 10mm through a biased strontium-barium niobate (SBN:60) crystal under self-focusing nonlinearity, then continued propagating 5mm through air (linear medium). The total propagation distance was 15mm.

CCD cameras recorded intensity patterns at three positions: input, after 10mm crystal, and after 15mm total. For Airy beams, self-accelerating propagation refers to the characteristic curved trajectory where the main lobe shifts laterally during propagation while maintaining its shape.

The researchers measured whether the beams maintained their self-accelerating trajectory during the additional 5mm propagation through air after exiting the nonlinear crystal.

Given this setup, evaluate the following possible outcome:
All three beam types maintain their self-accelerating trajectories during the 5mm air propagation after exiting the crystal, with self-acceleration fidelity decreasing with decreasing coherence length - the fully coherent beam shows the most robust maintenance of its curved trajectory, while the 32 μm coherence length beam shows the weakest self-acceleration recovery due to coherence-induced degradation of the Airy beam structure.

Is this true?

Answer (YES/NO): NO